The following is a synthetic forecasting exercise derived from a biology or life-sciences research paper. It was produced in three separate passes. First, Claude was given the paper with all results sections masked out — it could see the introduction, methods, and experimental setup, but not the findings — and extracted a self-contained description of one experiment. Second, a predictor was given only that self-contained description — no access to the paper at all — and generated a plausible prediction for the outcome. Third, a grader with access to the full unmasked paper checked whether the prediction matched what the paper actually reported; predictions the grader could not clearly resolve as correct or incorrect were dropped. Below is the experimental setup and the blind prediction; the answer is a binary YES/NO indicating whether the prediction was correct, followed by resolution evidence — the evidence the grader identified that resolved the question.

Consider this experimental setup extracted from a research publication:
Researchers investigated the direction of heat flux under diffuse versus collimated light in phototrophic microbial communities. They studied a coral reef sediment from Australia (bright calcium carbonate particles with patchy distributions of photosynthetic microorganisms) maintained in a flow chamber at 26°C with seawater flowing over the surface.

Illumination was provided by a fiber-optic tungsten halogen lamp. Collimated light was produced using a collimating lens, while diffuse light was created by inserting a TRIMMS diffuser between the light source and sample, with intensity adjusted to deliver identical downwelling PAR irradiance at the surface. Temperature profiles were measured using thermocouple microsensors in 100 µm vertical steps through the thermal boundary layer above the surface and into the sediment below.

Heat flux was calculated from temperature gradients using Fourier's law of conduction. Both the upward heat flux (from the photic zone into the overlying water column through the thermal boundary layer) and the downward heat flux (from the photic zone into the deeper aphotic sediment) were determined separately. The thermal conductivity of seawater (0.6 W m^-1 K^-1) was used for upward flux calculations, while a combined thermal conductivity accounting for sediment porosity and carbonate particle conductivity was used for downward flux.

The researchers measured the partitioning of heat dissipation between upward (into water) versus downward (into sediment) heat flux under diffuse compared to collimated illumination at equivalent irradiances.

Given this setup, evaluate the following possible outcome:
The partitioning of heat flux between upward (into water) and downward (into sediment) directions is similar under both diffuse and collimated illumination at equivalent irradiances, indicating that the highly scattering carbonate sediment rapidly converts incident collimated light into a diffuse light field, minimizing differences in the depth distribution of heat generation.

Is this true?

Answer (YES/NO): NO